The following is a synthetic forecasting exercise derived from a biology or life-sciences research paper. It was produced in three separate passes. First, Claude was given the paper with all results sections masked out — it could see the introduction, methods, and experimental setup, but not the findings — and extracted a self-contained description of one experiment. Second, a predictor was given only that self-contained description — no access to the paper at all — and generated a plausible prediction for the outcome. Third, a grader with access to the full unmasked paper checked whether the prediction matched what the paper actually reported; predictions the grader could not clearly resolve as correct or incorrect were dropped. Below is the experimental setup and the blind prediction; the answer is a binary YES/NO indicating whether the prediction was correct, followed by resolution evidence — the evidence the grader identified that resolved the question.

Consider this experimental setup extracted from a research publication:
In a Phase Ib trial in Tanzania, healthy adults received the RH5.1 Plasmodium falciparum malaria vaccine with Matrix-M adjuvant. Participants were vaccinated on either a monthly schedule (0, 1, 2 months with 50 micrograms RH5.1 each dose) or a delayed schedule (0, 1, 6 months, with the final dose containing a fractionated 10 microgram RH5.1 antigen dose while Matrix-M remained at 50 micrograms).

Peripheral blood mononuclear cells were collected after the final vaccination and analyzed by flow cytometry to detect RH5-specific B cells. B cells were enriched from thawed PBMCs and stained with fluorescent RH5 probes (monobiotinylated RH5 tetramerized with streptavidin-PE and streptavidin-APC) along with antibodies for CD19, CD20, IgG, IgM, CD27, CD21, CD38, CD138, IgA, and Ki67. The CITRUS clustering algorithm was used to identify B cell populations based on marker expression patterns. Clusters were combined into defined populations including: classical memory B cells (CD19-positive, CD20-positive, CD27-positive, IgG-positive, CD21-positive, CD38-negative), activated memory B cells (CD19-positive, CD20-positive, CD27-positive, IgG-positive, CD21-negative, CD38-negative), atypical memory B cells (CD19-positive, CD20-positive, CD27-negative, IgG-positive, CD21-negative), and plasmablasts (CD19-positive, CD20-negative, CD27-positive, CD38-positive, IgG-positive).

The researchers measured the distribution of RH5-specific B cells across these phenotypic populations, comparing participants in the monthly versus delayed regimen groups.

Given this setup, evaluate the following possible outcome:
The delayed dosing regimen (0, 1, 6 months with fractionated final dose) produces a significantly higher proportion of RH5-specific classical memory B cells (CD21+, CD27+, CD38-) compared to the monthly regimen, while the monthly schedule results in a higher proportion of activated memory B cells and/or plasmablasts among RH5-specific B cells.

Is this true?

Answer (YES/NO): NO